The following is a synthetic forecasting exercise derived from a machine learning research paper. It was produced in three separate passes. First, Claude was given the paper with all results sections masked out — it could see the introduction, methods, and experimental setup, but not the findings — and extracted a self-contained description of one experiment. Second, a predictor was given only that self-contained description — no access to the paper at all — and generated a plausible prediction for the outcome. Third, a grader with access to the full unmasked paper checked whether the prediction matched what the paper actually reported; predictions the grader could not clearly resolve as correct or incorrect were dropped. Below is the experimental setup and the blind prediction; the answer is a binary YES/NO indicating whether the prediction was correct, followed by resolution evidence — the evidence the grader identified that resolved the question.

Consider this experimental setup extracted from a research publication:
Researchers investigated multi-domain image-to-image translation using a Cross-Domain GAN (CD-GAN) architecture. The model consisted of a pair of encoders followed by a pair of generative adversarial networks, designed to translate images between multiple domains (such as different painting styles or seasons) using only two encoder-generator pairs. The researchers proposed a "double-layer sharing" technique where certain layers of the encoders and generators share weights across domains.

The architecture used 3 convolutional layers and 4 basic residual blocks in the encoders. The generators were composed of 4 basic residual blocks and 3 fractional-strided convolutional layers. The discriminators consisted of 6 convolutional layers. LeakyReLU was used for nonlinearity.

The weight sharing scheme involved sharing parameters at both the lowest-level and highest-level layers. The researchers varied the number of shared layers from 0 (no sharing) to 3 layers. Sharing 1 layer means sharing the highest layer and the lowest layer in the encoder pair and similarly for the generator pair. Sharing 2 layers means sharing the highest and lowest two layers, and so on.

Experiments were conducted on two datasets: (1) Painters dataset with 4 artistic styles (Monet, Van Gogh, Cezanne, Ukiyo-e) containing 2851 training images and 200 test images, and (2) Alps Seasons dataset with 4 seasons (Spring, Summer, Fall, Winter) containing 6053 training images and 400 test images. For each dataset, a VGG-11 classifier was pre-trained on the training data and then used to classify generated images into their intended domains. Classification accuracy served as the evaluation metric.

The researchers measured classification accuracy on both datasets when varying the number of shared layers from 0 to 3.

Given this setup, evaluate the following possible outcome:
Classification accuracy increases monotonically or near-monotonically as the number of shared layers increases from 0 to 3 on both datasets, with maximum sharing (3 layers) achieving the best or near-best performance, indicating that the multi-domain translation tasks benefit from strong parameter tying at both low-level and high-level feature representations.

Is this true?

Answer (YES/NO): NO